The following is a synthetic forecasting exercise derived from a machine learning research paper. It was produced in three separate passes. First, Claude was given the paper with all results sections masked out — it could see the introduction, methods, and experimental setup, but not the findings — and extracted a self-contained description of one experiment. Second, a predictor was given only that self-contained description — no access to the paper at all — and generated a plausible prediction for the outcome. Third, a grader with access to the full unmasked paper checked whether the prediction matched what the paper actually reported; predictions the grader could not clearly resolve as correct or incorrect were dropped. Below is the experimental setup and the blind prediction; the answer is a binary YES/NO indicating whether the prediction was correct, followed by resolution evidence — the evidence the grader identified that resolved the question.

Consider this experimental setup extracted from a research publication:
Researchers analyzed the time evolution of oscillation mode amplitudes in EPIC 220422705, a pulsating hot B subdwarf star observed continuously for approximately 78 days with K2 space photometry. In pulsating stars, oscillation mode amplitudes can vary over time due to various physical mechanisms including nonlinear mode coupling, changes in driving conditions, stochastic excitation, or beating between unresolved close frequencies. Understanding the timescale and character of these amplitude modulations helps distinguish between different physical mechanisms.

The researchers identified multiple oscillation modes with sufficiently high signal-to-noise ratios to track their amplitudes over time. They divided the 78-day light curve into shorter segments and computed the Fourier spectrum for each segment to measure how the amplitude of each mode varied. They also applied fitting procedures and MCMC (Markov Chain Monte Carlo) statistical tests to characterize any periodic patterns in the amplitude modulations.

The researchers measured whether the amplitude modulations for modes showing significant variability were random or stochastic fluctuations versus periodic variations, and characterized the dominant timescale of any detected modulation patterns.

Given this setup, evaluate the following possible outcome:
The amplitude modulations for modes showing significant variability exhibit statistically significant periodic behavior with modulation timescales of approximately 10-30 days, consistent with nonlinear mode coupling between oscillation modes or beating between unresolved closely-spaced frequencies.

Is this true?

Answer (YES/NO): NO